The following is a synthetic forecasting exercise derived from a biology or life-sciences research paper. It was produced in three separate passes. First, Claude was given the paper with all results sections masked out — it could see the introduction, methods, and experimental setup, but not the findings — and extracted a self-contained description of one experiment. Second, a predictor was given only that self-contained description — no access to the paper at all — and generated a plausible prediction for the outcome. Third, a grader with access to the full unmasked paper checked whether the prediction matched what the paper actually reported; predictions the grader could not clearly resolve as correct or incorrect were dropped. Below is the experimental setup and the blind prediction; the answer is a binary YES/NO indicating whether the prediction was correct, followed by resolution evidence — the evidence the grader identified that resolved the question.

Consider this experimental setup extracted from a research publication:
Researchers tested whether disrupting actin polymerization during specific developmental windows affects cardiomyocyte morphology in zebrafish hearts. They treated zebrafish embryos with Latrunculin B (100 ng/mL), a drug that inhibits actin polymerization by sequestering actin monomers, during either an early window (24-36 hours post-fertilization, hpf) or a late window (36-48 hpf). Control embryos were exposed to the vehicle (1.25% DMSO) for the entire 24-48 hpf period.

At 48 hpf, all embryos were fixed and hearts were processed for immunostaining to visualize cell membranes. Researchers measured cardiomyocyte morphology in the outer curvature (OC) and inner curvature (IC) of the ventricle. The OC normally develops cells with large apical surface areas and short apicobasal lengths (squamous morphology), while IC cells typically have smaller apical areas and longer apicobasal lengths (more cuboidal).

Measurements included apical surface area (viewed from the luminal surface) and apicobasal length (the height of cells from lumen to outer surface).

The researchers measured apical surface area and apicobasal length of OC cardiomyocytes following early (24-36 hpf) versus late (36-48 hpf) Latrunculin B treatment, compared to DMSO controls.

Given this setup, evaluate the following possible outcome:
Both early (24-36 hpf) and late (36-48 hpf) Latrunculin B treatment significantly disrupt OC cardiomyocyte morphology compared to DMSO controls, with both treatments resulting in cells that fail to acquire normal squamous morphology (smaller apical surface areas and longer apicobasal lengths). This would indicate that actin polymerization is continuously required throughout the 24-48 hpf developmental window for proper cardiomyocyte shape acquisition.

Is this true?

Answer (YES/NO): NO